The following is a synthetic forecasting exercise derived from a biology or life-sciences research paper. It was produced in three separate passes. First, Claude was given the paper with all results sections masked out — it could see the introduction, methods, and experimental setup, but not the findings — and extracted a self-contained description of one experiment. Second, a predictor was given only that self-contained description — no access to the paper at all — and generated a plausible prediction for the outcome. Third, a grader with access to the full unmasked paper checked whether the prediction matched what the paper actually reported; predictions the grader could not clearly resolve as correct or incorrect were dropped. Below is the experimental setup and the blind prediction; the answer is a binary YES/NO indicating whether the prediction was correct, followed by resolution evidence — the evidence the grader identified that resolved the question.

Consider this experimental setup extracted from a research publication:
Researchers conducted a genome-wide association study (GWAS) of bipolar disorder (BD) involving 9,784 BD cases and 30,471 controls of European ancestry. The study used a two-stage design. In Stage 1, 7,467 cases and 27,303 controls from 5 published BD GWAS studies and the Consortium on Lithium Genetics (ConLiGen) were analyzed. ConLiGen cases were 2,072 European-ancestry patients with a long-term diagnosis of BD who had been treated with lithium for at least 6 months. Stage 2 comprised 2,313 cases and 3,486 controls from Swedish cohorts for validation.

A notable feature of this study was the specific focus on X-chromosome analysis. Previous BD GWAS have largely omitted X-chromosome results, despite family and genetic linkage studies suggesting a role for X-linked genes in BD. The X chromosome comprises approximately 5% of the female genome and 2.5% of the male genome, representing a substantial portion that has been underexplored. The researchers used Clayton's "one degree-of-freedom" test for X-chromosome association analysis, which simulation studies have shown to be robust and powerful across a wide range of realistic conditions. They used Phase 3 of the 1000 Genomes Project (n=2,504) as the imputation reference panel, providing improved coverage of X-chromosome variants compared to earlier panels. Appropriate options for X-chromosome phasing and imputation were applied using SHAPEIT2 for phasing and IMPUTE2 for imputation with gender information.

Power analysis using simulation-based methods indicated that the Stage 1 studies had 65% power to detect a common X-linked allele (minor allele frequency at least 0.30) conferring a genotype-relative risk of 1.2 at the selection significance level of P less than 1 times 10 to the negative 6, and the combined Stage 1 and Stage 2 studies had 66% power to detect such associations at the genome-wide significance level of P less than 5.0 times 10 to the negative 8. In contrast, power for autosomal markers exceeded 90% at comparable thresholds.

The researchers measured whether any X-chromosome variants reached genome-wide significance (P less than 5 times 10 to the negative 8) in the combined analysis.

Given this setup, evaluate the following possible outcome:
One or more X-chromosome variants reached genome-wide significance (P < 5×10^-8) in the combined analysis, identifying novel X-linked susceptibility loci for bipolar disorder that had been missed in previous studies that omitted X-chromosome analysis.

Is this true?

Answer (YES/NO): NO